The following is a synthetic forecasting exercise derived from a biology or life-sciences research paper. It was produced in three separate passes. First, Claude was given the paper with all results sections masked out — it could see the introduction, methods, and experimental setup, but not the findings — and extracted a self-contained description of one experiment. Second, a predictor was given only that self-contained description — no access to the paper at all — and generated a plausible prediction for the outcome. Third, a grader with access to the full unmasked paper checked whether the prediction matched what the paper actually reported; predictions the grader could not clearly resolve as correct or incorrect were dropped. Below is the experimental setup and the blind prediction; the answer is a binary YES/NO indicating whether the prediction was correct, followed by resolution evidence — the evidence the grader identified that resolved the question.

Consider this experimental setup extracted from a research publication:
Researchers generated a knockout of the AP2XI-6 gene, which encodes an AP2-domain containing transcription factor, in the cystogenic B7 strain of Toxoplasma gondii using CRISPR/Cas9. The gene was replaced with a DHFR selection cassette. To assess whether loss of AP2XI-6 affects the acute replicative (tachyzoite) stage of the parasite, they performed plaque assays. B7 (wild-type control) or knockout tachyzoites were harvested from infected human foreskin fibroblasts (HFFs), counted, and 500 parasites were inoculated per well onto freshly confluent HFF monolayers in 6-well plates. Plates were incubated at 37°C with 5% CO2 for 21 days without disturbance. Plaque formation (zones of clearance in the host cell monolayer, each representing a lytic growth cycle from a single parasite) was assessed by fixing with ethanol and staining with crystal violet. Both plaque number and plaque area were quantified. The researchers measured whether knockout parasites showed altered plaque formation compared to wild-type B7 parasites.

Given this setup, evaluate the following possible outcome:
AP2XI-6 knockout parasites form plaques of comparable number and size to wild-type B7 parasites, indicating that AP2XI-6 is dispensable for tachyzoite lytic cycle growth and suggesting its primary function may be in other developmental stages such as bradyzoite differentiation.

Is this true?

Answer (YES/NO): YES